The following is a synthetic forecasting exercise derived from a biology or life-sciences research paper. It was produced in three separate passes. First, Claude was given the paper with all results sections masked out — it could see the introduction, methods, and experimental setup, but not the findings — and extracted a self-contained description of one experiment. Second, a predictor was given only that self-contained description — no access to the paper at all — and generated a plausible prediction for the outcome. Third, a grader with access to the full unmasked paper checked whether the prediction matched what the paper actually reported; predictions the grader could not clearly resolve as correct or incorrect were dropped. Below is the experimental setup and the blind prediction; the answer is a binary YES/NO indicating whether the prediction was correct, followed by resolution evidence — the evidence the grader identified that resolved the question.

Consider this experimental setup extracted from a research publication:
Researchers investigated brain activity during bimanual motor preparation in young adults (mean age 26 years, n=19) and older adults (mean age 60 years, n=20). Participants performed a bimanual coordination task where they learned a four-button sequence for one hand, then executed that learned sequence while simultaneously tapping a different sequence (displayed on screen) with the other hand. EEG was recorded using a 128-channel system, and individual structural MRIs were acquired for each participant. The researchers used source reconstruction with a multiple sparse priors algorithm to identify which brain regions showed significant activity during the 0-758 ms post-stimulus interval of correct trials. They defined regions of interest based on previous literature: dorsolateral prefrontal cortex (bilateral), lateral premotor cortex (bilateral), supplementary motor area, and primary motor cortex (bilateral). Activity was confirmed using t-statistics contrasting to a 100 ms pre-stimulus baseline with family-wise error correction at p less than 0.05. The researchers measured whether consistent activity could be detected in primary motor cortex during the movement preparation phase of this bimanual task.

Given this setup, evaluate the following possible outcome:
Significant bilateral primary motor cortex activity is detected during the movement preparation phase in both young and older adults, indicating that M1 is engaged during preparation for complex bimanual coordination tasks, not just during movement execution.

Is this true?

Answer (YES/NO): NO